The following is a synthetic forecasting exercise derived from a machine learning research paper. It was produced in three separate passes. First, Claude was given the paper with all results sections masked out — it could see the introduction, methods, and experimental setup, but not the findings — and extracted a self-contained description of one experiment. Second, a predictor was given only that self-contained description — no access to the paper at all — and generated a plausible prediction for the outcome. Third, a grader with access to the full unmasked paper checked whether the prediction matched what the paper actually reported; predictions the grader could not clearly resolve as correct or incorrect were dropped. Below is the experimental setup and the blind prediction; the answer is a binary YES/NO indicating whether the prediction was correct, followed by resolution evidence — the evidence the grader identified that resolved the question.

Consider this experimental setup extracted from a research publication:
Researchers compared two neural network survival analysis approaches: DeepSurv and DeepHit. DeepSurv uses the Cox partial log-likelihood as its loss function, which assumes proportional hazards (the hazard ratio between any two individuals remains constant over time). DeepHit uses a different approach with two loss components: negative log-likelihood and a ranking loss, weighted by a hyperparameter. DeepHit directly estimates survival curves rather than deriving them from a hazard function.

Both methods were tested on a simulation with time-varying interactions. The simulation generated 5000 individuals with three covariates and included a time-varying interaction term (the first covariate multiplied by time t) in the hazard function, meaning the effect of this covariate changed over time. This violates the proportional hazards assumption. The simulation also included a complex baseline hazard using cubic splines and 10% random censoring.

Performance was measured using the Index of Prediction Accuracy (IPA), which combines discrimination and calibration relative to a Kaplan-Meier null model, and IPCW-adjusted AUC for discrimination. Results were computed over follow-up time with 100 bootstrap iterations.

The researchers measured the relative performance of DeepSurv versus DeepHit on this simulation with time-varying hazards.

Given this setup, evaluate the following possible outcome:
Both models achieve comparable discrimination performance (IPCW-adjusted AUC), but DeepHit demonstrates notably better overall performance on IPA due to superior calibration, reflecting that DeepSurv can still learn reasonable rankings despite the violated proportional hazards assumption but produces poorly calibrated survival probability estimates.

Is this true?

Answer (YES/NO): NO